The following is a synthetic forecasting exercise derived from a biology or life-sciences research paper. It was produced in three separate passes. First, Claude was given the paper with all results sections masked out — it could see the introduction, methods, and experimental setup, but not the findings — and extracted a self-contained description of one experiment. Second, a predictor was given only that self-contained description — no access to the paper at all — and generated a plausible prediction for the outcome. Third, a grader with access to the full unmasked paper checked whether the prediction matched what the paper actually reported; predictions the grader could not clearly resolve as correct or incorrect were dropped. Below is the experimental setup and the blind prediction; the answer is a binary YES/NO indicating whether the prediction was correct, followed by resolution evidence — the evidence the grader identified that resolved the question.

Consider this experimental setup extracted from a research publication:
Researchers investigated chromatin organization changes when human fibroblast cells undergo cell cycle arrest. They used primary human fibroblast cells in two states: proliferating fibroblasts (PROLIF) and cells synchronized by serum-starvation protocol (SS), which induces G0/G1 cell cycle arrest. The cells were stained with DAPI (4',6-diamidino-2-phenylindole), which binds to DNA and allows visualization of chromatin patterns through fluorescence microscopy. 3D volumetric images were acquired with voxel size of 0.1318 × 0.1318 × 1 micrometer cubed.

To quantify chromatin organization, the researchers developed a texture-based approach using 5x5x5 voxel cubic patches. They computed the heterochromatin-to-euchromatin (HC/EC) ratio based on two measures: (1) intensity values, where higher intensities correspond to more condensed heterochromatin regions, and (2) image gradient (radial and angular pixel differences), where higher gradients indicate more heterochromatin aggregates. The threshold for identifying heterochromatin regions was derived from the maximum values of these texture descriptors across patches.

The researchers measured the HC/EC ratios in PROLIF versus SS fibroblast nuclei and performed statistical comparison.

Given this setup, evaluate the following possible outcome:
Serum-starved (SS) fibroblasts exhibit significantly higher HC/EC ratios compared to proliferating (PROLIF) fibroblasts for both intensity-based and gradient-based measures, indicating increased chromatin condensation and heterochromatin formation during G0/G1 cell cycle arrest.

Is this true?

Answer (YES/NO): YES